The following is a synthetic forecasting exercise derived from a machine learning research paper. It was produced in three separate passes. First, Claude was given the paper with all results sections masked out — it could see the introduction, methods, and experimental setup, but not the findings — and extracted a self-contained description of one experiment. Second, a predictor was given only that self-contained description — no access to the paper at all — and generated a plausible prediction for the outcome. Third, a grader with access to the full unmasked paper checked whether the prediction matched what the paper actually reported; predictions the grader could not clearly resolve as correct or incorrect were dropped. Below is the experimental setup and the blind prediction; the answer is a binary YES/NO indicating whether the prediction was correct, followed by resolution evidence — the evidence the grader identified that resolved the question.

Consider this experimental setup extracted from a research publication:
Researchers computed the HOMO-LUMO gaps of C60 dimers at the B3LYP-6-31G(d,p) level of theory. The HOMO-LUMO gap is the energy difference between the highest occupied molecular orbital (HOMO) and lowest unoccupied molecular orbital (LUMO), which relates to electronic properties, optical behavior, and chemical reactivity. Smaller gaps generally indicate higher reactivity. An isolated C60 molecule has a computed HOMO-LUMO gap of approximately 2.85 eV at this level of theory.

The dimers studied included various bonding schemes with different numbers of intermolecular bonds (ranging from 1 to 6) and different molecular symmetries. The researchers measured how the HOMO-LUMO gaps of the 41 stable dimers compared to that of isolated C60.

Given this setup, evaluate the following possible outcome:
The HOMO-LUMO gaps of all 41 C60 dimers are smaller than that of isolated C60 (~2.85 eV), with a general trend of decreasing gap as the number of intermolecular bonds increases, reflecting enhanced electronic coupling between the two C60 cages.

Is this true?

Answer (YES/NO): NO